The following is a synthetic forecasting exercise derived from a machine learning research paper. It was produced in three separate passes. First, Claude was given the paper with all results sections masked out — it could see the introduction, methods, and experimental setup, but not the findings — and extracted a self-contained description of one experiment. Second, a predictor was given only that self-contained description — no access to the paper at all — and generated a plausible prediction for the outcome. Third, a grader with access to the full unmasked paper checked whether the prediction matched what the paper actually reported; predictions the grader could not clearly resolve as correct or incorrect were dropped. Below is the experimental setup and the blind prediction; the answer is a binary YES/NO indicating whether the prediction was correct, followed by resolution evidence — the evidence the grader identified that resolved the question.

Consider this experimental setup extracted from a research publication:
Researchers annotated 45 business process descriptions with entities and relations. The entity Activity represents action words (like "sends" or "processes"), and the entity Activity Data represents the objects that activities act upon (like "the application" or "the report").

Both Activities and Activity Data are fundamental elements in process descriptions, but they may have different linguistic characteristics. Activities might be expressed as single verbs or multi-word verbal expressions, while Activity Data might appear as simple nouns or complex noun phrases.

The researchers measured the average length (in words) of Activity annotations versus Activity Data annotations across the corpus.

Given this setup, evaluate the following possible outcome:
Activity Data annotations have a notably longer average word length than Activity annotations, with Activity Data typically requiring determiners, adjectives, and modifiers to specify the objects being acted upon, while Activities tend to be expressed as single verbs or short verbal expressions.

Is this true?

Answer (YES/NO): YES